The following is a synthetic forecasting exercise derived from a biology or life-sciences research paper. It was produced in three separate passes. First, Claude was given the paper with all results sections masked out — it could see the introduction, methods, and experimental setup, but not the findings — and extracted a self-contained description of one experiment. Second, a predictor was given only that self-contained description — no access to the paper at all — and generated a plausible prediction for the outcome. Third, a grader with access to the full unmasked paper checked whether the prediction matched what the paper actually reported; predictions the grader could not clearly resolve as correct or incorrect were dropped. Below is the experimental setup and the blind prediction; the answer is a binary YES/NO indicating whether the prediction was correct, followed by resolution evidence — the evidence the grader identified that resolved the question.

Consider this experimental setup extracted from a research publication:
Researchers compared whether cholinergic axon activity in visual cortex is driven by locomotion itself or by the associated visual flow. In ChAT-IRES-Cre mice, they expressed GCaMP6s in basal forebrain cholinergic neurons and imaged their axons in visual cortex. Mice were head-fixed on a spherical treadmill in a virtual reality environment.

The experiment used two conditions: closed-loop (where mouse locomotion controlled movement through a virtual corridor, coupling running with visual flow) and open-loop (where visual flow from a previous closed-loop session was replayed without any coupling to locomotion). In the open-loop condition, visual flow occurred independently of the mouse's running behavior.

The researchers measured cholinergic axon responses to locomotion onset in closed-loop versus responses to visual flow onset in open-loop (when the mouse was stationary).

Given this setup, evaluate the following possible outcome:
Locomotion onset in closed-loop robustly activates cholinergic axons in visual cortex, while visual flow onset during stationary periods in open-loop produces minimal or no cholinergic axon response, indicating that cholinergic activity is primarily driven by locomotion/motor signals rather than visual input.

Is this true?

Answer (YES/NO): YES